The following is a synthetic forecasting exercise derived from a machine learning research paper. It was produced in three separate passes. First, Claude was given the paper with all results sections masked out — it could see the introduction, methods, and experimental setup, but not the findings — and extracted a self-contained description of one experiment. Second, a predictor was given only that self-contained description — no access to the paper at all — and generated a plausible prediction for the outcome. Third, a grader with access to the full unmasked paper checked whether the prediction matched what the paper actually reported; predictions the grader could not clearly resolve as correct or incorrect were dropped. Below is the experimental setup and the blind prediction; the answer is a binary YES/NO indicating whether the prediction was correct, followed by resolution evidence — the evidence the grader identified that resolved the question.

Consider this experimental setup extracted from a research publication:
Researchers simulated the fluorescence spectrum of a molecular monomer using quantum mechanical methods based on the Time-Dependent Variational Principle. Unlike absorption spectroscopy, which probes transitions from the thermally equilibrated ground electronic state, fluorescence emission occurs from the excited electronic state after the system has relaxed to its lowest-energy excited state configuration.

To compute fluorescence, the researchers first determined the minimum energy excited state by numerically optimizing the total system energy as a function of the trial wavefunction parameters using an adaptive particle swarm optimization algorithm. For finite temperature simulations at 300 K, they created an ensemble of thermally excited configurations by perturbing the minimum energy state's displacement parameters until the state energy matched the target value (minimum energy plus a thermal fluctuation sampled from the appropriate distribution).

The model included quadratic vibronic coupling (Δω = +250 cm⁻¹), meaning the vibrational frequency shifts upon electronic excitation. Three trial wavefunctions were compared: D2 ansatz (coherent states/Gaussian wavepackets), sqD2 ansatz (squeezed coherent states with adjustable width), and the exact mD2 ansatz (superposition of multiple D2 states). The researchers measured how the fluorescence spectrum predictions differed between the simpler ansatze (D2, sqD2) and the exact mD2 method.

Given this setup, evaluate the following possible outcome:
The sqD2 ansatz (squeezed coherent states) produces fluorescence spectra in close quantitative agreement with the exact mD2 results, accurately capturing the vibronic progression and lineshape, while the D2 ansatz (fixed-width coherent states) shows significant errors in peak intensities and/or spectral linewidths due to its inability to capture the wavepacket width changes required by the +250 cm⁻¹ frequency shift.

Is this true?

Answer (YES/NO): NO